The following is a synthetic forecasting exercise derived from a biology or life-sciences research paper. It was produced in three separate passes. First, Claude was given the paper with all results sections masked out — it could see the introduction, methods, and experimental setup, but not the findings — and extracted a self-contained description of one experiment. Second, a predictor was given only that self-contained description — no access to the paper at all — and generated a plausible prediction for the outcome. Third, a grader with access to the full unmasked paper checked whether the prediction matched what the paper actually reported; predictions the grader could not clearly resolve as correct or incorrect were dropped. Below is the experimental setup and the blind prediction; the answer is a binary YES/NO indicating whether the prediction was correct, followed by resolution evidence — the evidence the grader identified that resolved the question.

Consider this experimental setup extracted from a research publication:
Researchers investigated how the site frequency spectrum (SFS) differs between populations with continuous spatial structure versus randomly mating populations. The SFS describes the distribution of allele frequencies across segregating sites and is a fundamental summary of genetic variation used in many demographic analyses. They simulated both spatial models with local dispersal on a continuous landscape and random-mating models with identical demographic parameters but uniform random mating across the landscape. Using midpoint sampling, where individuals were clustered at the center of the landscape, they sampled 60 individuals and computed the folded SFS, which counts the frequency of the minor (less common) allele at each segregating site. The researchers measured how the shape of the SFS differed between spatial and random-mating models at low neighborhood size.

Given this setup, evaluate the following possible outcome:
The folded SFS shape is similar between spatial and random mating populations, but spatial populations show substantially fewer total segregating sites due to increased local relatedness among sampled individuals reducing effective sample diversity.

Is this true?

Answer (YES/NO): NO